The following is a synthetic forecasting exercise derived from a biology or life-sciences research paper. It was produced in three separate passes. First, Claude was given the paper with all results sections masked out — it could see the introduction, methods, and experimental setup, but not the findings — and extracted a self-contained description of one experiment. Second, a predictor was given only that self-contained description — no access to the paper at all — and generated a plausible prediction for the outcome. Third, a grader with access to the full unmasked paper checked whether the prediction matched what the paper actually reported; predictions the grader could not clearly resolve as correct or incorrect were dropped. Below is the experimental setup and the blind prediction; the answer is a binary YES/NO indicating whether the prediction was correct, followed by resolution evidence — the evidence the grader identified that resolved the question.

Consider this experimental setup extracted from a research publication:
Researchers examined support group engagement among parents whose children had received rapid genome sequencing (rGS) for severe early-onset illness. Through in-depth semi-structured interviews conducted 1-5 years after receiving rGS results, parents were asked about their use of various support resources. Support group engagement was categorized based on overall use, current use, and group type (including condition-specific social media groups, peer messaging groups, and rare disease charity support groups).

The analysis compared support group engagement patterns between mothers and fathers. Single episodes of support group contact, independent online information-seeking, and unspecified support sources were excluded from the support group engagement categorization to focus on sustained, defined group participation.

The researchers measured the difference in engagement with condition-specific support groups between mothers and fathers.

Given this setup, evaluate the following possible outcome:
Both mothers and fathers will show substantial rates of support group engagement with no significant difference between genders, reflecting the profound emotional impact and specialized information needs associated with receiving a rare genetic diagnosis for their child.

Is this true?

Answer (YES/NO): NO